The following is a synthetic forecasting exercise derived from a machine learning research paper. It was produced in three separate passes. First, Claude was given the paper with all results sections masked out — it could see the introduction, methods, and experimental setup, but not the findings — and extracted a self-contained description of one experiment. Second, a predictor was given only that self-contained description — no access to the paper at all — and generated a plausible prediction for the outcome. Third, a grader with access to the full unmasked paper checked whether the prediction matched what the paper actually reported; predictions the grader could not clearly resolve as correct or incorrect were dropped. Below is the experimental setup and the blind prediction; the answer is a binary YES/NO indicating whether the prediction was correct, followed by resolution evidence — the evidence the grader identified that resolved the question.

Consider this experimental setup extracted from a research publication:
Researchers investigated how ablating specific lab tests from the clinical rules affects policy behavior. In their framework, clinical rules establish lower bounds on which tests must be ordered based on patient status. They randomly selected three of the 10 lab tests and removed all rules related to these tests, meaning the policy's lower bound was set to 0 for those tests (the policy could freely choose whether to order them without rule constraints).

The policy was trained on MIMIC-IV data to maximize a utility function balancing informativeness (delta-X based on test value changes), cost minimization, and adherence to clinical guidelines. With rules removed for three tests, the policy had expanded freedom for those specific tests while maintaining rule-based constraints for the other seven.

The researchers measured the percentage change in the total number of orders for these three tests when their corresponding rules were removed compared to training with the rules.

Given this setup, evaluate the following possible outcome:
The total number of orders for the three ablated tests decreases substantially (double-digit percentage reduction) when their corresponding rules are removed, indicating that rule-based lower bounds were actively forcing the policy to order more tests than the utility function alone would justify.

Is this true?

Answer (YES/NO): NO